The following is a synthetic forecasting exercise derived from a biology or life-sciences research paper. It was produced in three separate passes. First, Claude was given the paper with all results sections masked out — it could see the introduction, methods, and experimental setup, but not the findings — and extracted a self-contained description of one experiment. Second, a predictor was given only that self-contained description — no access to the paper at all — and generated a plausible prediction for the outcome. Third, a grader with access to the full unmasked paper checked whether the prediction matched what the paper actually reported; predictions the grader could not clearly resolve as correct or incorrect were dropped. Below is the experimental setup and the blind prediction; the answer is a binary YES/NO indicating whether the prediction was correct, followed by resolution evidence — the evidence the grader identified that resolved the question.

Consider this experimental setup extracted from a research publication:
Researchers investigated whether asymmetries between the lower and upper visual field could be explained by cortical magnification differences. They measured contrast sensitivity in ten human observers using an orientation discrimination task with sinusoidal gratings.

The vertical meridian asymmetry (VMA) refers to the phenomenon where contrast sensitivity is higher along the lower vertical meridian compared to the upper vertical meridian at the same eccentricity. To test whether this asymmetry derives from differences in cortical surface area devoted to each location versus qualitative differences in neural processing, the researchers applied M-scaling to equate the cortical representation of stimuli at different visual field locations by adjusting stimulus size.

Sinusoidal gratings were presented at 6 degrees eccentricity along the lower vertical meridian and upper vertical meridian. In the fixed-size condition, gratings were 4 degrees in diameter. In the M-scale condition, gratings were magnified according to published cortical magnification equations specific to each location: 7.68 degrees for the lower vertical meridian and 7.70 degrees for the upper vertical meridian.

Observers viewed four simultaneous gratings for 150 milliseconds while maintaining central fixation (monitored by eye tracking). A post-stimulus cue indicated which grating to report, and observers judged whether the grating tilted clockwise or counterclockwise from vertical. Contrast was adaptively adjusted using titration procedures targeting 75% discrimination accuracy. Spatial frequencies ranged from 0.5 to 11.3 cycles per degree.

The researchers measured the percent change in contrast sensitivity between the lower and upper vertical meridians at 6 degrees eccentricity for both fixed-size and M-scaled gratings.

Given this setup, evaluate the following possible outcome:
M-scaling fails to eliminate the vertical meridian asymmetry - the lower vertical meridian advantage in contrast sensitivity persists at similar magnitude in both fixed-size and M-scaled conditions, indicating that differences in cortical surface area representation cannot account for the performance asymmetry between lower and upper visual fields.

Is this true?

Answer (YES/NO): YES